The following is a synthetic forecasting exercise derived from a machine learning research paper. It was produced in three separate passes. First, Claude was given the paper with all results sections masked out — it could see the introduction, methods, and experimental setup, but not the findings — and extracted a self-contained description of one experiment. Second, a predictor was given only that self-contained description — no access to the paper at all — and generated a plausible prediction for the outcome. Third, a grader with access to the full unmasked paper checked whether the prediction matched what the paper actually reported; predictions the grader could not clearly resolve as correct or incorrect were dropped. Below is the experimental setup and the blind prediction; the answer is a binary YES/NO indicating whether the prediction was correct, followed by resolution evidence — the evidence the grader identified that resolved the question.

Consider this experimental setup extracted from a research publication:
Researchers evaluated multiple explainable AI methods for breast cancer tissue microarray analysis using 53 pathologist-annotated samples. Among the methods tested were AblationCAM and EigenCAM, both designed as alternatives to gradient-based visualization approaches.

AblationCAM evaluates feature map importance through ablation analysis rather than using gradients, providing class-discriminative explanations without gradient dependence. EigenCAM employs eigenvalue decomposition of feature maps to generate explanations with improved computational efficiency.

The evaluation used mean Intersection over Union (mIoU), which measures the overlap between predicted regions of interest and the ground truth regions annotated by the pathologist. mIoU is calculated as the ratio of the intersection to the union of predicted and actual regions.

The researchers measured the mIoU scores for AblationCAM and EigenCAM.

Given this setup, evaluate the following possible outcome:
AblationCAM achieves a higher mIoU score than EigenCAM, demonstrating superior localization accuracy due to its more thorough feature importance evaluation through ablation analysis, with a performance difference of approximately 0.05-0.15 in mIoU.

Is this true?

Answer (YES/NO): YES